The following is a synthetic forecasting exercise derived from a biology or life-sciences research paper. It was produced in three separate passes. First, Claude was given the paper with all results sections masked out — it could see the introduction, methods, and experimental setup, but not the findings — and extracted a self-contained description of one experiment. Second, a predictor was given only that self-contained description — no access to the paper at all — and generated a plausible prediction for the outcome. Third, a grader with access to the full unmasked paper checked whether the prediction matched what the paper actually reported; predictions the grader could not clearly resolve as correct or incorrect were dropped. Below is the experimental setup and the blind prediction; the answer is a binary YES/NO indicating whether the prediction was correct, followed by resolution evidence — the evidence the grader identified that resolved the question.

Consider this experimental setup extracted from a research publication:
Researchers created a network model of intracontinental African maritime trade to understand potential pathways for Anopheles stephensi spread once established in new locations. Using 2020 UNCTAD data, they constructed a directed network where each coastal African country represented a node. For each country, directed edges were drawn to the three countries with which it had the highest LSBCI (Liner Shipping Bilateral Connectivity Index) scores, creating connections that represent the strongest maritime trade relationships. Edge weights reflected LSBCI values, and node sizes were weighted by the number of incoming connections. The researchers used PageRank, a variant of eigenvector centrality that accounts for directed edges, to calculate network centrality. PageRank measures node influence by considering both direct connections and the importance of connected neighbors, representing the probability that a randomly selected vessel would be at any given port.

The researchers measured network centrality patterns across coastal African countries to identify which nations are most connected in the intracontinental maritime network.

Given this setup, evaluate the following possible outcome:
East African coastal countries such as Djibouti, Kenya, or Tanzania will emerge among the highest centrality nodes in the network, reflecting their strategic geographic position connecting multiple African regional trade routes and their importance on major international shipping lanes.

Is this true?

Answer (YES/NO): NO